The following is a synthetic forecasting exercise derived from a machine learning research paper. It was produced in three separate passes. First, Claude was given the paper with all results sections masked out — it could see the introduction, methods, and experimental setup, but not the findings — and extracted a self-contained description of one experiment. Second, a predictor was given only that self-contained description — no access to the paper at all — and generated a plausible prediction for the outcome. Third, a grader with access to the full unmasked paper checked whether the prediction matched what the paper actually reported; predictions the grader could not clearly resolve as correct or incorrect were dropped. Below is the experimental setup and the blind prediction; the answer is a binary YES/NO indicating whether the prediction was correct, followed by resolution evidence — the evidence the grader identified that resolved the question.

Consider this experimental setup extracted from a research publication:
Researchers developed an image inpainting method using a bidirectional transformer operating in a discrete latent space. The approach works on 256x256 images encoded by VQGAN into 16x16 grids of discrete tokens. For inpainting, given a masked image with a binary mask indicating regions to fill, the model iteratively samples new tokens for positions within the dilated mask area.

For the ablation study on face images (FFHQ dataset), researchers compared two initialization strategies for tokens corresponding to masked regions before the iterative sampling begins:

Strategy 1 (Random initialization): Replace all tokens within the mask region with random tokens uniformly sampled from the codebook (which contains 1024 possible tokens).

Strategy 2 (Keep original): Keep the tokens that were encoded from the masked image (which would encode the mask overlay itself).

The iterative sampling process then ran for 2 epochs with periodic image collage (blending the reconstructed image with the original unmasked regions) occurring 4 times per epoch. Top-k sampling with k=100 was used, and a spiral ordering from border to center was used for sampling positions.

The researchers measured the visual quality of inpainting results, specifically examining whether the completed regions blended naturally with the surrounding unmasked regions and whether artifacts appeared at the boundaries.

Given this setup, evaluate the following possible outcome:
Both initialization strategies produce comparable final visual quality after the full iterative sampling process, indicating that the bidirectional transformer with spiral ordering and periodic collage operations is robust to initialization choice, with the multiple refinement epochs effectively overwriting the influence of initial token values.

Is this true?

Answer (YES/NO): NO